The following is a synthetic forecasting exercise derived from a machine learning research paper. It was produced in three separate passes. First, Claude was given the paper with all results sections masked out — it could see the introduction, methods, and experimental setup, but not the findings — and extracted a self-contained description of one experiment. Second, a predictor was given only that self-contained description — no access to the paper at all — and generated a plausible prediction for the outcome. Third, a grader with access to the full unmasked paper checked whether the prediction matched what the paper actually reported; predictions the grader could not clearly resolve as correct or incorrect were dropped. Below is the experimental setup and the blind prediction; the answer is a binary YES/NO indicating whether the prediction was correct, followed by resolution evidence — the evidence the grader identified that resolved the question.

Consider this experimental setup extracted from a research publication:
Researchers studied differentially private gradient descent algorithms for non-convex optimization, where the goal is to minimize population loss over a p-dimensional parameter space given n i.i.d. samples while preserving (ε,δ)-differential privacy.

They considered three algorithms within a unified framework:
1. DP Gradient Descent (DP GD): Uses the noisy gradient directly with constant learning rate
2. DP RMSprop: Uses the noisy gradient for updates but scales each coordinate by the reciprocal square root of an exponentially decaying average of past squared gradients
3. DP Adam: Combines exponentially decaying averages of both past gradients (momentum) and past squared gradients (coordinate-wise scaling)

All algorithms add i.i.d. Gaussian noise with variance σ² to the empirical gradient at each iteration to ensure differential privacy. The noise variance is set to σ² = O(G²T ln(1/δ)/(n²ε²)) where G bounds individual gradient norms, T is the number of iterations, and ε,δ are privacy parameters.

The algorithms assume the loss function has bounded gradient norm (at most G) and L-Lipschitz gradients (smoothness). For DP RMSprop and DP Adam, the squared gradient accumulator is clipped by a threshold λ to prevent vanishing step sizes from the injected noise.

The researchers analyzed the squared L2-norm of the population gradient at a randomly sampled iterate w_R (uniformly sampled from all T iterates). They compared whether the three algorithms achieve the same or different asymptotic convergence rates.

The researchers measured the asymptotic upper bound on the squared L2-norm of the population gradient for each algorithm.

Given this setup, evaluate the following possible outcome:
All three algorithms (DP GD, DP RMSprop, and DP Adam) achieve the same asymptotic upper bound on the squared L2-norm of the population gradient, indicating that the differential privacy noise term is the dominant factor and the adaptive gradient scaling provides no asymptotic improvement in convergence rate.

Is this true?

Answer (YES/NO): YES